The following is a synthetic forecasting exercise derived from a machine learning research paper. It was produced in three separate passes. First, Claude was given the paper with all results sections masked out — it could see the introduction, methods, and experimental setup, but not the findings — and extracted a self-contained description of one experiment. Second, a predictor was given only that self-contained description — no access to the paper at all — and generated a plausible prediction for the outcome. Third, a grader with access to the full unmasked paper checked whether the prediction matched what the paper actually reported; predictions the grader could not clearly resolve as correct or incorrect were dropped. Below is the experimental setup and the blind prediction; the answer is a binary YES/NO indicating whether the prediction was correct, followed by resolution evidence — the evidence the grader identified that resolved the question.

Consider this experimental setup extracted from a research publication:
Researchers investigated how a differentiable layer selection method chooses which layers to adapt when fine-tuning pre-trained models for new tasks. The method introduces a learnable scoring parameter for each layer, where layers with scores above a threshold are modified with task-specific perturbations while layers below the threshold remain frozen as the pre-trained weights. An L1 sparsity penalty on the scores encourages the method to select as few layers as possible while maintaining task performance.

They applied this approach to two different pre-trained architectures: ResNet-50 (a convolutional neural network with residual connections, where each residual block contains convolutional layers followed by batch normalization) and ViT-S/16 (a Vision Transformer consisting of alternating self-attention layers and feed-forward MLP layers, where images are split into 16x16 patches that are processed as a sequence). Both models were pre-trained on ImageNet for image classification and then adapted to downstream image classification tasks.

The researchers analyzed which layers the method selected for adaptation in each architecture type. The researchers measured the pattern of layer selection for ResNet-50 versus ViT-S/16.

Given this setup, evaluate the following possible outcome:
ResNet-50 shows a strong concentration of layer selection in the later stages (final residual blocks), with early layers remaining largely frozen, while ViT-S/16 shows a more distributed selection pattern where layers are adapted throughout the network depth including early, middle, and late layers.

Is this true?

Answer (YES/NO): YES